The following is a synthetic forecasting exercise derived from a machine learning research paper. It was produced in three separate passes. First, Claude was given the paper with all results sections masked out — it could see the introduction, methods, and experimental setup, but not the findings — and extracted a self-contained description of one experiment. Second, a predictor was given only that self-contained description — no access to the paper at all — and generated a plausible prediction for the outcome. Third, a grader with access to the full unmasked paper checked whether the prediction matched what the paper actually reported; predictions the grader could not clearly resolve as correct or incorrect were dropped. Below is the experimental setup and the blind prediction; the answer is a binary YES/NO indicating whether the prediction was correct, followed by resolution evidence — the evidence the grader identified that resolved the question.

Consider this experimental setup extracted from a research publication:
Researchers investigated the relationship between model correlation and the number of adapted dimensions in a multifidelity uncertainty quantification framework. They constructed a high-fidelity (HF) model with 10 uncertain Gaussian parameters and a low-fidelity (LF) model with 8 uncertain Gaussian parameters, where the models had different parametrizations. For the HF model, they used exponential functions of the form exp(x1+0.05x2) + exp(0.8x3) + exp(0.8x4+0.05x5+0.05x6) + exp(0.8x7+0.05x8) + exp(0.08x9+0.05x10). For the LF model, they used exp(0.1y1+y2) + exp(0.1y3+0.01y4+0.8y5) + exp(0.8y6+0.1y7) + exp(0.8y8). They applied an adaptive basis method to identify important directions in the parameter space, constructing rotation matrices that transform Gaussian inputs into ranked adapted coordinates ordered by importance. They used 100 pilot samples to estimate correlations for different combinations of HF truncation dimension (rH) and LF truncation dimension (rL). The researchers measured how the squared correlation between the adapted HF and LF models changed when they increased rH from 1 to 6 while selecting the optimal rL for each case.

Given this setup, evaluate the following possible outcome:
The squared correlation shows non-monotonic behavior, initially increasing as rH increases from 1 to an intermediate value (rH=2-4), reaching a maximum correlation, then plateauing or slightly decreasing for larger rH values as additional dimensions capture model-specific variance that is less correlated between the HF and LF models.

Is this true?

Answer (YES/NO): NO